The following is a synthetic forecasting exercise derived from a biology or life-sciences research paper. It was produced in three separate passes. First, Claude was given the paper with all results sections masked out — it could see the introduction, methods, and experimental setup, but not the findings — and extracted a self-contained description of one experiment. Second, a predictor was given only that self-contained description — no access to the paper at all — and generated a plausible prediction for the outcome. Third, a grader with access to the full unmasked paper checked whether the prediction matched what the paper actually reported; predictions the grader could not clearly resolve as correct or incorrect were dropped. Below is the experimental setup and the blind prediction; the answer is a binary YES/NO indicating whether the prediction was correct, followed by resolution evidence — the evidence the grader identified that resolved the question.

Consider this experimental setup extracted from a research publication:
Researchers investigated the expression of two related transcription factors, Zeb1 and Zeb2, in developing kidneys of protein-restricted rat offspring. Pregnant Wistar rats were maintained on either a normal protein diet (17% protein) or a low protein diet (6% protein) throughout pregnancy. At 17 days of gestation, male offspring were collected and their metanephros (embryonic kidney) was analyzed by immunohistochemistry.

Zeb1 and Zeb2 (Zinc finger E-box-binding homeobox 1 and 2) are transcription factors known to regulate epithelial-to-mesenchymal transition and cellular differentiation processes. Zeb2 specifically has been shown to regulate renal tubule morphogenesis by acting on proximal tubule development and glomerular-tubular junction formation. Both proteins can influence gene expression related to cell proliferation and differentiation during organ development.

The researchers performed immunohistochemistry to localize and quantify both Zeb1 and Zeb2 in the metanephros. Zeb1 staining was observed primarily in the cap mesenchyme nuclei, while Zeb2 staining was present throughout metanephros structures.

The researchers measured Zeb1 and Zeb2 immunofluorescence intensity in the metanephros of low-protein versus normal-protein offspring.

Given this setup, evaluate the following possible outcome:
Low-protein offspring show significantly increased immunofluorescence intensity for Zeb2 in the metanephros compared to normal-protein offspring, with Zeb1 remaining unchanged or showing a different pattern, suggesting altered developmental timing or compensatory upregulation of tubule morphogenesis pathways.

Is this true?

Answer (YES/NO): NO